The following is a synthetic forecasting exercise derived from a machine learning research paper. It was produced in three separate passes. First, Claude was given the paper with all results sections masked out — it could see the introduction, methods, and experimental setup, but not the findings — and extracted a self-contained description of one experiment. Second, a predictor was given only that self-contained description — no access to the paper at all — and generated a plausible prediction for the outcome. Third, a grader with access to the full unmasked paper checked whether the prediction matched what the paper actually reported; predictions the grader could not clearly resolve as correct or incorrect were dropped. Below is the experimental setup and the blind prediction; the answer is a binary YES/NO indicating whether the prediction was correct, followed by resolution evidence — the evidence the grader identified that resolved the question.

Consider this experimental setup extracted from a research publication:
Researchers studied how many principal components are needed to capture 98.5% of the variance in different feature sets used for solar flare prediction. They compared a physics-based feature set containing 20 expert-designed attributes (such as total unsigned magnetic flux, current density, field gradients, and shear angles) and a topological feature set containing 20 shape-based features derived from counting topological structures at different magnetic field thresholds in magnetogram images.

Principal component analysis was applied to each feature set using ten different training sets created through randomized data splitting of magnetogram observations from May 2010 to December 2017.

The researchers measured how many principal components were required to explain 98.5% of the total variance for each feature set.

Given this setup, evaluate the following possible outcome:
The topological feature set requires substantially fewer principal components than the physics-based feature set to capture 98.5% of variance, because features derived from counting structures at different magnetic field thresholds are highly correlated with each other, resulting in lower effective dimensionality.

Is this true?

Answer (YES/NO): YES